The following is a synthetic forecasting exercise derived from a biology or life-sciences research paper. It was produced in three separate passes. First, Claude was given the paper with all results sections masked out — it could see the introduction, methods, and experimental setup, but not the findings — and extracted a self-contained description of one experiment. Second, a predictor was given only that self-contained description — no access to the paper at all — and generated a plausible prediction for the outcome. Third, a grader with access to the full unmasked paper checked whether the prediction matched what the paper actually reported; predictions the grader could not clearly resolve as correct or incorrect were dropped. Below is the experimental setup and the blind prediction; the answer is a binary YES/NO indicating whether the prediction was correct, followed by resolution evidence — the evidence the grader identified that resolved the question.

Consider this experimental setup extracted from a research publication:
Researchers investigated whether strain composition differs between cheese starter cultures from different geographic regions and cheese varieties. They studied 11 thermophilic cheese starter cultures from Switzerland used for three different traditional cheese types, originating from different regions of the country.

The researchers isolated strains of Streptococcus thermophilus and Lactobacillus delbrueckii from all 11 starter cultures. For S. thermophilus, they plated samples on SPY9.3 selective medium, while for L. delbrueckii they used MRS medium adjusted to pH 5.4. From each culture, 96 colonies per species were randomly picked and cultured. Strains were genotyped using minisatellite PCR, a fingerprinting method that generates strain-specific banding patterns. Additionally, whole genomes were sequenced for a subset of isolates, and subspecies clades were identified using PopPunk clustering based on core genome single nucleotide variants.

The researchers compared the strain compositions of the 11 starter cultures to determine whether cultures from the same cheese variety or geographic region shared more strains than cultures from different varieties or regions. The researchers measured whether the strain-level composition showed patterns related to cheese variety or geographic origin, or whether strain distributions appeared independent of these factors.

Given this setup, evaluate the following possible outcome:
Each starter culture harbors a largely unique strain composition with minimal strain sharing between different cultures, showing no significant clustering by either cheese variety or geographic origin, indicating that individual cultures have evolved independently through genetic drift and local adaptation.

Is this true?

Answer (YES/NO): NO